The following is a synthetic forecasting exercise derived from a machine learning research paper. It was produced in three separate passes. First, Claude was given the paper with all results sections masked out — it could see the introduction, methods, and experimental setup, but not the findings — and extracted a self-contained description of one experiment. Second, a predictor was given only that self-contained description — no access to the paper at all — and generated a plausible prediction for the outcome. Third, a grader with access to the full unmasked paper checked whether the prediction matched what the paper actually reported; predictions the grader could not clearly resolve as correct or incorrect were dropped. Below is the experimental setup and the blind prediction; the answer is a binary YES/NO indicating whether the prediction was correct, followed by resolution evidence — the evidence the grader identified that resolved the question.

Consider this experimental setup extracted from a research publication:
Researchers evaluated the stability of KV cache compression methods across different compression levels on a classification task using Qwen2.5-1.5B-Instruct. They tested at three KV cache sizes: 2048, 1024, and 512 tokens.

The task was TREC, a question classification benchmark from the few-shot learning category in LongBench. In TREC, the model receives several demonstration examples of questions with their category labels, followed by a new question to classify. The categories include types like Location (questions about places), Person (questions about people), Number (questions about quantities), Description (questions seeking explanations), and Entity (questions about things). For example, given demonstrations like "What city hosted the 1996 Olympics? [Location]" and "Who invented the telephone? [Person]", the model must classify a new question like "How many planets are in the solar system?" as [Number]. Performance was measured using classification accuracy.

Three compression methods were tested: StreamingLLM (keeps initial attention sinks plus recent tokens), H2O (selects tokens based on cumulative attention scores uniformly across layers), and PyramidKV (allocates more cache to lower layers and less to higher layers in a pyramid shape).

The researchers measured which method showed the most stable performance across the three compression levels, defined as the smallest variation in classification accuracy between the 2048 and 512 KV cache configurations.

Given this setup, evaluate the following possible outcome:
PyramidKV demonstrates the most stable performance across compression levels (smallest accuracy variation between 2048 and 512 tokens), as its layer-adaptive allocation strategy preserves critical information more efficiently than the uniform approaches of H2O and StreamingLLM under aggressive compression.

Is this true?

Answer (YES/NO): NO